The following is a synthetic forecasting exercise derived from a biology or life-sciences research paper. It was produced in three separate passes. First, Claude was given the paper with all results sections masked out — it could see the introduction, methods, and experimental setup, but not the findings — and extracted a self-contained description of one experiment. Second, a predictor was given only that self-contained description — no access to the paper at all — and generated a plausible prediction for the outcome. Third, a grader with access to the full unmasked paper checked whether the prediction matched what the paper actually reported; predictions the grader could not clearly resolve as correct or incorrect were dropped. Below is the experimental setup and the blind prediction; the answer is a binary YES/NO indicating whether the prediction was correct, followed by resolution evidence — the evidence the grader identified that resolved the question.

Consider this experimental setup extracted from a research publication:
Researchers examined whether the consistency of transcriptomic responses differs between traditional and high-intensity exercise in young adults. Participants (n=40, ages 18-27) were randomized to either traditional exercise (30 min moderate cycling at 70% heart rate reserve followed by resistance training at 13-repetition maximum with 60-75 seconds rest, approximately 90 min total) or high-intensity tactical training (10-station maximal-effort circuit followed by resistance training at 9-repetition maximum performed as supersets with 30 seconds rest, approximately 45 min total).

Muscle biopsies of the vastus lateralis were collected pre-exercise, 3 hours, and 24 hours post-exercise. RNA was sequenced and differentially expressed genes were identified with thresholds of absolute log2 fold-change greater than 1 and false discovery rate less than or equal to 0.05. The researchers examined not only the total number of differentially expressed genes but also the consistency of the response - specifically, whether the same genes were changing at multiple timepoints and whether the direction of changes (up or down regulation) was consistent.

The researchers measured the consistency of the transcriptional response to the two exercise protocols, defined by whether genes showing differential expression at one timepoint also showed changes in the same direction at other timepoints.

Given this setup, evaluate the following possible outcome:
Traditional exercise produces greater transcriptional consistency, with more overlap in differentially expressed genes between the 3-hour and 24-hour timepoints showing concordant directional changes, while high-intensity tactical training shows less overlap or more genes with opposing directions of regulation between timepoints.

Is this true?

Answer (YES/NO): YES